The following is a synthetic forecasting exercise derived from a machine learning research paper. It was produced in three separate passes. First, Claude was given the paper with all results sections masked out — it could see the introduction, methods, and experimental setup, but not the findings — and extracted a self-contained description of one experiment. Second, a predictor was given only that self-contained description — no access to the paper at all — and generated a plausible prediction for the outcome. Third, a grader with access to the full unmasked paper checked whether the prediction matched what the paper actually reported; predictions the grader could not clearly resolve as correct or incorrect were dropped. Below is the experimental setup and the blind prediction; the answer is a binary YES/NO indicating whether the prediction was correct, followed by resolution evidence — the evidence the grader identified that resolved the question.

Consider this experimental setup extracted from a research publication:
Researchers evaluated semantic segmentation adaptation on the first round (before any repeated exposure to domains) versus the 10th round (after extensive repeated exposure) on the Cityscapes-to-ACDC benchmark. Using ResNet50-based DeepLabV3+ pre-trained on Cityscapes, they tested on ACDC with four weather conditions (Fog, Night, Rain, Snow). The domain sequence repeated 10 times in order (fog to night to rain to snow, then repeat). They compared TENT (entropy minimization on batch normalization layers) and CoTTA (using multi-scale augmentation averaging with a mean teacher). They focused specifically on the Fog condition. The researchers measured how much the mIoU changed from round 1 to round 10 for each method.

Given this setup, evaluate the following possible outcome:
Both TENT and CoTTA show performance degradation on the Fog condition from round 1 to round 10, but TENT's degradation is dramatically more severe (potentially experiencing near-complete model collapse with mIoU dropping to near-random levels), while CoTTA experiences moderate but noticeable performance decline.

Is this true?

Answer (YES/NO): NO